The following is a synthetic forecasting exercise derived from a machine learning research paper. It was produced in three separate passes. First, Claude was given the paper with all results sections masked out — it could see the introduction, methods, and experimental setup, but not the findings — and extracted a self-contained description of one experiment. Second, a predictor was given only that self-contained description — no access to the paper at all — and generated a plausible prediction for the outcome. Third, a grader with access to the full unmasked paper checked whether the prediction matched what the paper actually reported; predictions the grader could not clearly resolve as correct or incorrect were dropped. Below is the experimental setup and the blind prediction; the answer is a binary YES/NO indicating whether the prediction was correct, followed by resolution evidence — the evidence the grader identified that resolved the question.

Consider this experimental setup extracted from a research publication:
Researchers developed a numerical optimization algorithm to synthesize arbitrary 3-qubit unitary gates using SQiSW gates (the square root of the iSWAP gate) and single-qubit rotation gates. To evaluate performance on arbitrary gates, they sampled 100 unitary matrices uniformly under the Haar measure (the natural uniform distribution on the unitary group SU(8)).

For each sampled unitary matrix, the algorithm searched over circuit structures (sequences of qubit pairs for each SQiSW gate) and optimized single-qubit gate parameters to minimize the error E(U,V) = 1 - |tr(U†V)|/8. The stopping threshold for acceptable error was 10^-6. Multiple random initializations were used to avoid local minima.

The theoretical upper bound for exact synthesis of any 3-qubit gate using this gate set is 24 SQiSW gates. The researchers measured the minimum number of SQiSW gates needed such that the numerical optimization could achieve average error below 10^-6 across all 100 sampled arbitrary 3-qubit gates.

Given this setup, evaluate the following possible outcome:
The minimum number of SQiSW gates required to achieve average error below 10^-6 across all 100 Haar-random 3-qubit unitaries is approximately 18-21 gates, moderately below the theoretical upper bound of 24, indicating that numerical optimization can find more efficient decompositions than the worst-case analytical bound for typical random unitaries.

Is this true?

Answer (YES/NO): NO